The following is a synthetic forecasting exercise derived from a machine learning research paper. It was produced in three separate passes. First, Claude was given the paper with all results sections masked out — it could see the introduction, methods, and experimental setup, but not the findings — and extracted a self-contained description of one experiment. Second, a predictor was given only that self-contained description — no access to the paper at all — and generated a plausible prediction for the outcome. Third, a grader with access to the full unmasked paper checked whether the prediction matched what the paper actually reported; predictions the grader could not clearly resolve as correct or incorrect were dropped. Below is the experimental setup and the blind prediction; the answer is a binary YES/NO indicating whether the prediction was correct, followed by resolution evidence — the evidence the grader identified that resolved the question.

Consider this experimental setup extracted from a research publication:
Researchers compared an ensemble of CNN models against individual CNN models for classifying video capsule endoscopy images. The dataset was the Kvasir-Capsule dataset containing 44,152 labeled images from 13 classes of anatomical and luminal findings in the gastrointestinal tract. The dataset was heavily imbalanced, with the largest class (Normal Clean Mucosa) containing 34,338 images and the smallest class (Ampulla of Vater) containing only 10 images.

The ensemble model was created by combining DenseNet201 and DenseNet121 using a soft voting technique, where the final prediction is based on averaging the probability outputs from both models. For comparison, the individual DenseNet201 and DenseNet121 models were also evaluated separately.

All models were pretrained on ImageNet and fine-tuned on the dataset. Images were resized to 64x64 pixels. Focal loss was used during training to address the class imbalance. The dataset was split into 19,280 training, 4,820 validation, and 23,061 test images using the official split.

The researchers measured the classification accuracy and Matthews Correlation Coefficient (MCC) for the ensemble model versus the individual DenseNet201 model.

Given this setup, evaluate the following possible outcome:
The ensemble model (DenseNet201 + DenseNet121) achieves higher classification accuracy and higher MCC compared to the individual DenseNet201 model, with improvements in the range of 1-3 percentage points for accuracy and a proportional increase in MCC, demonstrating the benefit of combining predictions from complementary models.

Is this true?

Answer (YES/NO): NO